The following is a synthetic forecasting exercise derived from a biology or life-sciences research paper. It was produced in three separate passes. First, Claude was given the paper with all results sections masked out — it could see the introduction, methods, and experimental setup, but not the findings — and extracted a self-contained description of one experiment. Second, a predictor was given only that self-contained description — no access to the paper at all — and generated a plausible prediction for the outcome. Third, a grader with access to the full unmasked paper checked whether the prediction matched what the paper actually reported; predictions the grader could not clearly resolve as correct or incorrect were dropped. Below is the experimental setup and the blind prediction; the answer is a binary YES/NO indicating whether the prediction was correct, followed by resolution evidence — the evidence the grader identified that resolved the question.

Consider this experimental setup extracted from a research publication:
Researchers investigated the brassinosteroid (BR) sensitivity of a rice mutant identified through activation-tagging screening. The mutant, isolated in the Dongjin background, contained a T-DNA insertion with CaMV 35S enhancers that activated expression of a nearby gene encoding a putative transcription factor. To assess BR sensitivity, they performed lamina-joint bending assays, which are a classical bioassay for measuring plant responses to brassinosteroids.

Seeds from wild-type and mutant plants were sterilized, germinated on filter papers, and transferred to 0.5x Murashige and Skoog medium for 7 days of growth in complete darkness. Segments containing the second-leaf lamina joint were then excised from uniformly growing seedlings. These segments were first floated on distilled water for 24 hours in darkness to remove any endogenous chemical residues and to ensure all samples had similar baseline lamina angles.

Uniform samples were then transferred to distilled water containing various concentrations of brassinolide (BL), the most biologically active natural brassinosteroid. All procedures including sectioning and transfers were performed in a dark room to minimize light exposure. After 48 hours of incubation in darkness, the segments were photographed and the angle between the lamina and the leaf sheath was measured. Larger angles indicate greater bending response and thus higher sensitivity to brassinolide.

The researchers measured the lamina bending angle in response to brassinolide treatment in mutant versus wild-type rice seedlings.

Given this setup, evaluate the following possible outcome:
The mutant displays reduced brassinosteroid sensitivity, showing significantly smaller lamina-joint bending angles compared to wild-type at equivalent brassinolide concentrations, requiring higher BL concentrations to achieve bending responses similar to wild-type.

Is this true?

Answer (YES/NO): NO